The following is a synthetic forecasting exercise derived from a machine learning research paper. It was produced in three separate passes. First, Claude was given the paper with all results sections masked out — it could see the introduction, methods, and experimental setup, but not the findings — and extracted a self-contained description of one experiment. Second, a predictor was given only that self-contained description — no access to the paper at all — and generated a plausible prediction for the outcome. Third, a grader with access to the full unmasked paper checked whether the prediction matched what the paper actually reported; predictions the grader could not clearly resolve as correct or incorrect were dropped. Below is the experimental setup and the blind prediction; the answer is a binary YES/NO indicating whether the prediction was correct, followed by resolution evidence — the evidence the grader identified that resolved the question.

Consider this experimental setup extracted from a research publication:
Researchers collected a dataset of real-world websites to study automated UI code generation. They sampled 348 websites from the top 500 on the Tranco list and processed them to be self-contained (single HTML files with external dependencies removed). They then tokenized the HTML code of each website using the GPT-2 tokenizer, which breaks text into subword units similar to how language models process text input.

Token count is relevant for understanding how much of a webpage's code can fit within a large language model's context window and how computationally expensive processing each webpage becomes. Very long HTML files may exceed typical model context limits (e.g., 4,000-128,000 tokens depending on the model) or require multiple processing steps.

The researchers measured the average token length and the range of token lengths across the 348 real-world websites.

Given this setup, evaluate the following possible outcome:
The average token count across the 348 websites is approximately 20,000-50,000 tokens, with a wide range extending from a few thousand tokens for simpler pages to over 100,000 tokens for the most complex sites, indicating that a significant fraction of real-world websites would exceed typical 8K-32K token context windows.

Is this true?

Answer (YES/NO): NO